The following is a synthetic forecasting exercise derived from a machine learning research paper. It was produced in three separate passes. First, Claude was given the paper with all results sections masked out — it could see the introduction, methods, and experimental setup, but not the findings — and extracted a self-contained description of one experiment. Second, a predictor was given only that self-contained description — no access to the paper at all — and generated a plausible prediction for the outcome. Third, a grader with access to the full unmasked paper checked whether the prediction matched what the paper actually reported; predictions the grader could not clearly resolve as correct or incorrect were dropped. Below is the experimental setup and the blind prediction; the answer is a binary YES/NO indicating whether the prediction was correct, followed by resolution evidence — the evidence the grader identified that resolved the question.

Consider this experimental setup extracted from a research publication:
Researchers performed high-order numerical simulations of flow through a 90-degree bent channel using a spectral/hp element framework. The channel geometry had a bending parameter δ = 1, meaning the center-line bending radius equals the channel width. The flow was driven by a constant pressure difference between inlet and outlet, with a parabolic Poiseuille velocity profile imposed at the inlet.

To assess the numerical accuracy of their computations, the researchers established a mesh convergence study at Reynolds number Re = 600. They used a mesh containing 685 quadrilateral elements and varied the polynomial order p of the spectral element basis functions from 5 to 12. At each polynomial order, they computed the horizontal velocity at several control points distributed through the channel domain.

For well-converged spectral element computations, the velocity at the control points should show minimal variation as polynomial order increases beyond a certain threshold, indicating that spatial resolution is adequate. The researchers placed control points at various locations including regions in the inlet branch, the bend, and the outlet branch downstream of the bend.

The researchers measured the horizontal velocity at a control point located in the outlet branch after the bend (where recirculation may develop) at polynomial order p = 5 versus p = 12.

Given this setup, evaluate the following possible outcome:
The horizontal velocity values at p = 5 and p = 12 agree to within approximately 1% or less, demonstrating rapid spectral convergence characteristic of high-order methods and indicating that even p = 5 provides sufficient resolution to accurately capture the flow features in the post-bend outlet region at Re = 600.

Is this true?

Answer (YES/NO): YES